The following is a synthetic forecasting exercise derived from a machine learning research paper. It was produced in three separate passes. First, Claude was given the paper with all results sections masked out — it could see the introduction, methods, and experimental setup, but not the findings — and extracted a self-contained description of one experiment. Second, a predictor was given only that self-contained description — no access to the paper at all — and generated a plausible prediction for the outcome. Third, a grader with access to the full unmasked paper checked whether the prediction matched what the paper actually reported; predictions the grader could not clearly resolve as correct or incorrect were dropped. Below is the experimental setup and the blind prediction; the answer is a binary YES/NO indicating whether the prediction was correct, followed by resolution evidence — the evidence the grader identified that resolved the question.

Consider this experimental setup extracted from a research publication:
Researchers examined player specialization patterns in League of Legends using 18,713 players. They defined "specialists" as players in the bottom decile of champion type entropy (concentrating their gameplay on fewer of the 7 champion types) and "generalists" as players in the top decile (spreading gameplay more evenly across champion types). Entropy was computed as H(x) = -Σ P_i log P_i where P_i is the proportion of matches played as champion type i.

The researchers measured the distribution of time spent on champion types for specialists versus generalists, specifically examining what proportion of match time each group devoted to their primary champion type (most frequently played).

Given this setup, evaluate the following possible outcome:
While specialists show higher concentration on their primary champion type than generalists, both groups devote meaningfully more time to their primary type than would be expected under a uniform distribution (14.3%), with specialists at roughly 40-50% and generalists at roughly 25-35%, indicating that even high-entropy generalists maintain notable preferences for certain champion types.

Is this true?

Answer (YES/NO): NO